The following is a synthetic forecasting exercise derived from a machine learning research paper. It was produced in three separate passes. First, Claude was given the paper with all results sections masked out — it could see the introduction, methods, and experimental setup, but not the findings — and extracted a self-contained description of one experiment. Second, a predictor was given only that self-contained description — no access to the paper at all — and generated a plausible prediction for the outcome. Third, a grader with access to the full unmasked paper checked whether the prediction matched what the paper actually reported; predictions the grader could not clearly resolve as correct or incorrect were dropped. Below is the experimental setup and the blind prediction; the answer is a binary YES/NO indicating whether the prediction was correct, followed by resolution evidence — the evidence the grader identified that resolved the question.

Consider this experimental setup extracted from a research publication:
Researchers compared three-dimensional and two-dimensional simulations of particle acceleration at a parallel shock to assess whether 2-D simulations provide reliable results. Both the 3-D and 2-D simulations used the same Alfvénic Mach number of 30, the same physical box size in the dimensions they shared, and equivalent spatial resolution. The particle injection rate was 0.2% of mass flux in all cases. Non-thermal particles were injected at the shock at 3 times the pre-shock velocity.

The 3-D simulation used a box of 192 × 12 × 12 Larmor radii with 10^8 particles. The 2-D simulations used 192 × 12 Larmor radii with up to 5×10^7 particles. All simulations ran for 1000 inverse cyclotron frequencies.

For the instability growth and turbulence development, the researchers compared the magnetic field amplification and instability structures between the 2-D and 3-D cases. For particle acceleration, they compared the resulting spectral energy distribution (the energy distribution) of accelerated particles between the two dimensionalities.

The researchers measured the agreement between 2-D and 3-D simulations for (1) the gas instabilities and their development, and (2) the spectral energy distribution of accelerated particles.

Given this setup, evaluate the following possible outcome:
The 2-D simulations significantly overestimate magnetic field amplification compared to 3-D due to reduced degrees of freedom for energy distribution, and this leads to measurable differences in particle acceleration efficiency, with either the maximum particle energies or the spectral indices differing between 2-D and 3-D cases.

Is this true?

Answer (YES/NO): NO